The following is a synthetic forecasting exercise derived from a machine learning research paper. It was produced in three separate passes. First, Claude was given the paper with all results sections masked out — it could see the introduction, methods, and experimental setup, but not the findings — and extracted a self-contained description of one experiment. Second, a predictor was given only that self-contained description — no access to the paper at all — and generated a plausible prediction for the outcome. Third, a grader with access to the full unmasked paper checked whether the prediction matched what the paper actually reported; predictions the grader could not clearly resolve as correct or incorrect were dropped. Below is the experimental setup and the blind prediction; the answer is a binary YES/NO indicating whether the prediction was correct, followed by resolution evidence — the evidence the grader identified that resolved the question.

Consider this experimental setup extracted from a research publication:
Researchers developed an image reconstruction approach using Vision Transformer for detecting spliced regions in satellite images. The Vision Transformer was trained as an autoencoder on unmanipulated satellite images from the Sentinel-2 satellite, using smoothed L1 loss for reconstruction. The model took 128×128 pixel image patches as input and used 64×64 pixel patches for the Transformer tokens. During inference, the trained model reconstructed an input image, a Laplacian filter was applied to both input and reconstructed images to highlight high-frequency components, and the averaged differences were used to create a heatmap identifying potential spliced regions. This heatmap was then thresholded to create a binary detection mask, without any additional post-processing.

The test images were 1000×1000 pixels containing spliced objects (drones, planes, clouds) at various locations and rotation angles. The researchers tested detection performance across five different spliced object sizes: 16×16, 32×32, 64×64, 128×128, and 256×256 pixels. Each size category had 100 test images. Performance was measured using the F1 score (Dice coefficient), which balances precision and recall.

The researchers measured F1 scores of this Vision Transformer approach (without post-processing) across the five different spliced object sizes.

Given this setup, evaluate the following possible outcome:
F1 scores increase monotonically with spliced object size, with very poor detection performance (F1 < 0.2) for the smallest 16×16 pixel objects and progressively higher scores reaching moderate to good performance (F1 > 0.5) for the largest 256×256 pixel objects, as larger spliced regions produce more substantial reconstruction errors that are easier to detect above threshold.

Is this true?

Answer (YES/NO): NO